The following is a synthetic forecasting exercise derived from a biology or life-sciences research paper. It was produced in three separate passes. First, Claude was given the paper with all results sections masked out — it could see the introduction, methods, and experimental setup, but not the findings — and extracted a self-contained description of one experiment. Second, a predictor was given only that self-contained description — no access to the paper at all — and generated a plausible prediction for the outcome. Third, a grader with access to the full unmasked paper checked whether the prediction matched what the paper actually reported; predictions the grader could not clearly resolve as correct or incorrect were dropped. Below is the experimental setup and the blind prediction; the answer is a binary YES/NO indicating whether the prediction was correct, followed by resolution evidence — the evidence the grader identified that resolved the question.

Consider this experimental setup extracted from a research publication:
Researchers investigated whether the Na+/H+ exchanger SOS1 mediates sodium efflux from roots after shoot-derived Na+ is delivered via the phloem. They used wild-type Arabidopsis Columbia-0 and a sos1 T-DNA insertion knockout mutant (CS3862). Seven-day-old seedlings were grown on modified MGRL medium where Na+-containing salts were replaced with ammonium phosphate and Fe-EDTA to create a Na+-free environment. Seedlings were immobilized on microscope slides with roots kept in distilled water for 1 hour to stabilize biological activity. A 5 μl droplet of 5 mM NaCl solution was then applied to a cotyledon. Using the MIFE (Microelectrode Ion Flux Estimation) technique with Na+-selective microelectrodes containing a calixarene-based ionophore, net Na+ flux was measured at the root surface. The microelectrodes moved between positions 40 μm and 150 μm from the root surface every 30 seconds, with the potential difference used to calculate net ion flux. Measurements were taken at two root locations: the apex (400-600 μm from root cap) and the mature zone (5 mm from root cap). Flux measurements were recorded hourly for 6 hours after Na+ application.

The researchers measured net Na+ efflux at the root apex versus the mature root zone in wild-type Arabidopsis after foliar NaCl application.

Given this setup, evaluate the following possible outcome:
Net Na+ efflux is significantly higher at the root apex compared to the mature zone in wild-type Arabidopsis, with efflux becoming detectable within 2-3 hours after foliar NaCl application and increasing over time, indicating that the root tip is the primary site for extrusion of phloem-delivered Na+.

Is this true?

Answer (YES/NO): NO